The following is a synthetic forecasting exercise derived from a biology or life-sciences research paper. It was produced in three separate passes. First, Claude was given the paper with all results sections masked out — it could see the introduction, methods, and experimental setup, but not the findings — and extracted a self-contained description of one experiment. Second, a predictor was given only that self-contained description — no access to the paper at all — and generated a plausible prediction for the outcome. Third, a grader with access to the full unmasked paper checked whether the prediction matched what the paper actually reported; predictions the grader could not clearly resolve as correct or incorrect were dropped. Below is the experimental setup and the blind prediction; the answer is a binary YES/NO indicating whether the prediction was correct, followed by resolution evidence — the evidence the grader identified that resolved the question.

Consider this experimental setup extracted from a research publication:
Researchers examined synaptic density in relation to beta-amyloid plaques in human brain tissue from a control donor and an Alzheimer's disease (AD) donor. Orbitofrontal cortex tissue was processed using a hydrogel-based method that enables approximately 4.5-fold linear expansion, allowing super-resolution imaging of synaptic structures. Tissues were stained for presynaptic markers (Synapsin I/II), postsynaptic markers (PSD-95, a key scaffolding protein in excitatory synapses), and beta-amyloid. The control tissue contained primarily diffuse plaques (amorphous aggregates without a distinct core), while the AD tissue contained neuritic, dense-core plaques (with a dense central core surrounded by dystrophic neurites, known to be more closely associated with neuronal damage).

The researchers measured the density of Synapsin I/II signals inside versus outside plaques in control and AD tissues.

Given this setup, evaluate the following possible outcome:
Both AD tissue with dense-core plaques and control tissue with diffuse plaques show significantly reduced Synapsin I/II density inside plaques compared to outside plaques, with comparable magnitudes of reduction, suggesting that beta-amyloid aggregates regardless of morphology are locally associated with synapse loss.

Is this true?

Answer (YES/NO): NO